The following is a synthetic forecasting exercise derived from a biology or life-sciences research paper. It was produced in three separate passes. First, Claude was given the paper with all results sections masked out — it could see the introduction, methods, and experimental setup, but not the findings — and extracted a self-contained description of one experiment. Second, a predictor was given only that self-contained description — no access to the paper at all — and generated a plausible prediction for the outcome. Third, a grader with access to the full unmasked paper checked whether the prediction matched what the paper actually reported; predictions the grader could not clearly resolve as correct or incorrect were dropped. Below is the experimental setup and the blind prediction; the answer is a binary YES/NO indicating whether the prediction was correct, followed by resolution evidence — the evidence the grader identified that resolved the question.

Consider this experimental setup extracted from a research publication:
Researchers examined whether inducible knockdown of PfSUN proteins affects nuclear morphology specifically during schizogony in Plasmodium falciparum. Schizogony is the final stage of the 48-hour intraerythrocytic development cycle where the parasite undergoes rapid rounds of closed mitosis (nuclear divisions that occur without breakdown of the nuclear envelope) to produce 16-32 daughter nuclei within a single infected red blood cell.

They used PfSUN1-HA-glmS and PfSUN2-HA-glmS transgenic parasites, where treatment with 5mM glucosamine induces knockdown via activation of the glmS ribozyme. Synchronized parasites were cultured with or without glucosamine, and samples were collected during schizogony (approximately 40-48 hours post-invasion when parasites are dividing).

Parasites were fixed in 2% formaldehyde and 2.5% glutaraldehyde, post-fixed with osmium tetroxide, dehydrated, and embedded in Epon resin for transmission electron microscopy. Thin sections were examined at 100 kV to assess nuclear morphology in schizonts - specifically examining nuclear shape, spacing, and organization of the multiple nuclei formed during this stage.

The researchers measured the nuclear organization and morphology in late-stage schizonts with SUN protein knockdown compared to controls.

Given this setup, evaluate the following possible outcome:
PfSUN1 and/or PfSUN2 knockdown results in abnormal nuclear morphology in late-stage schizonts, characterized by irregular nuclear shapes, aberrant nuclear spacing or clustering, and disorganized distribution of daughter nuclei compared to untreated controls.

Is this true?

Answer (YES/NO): YES